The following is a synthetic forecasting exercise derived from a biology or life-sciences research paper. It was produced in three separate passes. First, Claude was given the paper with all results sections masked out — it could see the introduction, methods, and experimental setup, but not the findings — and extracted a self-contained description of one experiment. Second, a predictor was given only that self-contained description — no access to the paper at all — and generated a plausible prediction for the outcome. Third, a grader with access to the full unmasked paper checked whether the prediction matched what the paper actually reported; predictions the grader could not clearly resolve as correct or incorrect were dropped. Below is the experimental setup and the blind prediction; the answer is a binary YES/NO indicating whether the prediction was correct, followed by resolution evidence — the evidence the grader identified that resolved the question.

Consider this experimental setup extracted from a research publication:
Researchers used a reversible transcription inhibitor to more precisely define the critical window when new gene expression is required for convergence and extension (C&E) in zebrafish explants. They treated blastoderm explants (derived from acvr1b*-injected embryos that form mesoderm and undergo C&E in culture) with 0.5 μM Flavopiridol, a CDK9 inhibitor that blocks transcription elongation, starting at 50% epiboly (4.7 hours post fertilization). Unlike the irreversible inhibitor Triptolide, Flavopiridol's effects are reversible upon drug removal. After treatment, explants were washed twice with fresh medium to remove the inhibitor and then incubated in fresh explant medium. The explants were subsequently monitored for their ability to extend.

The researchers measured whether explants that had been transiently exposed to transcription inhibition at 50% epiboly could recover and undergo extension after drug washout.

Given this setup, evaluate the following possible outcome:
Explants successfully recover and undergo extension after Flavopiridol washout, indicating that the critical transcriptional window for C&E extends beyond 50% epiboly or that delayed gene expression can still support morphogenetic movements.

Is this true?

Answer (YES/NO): NO